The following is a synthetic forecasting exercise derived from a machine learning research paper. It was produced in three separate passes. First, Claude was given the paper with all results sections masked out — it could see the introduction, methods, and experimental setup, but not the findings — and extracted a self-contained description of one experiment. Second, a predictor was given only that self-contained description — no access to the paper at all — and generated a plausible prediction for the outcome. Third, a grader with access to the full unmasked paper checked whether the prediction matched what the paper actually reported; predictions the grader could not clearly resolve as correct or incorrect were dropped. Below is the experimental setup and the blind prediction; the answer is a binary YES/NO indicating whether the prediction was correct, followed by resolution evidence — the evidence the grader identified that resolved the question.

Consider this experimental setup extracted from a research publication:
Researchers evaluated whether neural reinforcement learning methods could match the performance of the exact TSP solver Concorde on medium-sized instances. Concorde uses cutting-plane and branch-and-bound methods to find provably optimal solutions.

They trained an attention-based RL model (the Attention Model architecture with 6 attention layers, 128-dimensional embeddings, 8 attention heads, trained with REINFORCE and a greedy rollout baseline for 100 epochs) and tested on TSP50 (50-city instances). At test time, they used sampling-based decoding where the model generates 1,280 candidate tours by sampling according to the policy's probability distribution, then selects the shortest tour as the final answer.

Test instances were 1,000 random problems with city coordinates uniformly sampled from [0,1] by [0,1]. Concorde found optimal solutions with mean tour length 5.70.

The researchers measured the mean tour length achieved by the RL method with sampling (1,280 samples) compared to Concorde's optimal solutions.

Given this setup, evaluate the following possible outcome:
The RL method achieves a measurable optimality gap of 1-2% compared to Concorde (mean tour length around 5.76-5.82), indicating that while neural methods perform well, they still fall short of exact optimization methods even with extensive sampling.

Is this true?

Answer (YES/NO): NO